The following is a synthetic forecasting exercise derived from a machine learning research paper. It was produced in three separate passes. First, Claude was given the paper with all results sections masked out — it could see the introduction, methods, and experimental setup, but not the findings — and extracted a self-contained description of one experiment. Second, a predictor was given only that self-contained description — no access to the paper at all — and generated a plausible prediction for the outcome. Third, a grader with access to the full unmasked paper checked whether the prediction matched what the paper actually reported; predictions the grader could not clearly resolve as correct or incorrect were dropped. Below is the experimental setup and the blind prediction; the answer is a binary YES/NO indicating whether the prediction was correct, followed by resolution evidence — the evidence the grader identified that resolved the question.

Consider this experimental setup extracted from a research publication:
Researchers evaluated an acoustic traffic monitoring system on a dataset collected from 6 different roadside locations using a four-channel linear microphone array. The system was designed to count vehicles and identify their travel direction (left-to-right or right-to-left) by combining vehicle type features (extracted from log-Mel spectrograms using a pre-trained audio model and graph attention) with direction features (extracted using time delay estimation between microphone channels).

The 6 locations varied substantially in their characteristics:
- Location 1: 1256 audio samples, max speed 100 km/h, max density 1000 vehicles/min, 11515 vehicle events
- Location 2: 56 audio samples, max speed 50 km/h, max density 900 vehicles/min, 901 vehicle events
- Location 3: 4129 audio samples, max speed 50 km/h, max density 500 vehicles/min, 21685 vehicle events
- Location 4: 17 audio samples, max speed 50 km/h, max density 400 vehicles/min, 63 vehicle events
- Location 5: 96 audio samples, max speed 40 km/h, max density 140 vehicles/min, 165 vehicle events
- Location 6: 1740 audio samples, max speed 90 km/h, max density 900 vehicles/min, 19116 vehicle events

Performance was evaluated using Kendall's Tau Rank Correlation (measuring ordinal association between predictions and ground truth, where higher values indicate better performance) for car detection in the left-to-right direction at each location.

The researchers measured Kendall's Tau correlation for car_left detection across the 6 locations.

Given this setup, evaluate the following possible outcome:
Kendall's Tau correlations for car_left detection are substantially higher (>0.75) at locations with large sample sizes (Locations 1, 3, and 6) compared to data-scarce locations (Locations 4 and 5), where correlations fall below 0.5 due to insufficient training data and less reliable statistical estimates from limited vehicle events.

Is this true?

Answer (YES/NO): NO